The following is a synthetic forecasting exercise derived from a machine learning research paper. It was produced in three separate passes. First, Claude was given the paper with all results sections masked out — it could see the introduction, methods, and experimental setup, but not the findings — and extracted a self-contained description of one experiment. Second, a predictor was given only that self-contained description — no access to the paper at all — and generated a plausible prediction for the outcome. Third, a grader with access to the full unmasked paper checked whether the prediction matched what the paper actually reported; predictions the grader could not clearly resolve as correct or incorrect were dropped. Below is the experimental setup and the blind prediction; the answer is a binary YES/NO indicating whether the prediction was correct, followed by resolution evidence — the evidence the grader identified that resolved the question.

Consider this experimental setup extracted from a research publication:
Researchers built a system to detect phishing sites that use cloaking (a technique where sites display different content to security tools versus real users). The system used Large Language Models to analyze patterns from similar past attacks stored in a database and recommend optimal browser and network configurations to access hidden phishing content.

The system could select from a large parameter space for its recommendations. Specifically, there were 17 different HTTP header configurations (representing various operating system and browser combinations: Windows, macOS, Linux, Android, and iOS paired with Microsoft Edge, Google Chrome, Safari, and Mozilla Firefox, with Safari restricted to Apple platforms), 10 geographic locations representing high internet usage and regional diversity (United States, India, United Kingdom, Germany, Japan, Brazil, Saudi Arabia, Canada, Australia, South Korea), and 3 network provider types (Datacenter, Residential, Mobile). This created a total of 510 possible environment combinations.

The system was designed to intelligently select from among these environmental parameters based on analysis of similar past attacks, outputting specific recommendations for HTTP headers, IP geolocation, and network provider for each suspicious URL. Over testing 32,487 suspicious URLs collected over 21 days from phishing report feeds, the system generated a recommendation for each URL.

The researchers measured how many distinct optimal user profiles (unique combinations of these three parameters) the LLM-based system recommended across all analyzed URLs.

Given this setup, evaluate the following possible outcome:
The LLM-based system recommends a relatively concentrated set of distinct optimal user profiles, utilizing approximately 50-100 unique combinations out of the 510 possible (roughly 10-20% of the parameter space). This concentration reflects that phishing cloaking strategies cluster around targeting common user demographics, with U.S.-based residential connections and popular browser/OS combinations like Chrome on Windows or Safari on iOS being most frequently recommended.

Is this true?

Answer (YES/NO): NO